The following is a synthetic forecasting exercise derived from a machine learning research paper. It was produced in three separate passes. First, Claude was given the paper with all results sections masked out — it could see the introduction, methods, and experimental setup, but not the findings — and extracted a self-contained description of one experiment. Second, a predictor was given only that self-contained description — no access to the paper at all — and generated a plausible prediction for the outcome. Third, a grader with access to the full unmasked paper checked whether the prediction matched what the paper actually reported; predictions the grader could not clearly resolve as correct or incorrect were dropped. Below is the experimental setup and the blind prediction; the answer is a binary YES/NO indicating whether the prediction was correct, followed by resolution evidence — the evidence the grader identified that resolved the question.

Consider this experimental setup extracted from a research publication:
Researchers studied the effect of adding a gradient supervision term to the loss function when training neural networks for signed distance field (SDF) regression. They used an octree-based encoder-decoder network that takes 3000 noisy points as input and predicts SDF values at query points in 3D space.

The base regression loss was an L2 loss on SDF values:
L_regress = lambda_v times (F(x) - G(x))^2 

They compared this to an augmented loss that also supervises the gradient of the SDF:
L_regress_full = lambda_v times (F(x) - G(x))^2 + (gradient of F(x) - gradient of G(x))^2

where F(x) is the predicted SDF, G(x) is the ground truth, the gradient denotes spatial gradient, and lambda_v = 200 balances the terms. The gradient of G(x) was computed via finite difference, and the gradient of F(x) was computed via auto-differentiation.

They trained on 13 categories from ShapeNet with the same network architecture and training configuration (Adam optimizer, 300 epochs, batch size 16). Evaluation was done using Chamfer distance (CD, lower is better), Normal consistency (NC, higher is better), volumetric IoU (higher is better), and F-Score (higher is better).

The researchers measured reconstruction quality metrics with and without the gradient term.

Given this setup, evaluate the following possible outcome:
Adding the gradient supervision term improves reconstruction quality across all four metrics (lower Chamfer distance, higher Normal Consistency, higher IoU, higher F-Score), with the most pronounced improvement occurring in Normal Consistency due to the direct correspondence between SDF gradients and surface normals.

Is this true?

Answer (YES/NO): NO